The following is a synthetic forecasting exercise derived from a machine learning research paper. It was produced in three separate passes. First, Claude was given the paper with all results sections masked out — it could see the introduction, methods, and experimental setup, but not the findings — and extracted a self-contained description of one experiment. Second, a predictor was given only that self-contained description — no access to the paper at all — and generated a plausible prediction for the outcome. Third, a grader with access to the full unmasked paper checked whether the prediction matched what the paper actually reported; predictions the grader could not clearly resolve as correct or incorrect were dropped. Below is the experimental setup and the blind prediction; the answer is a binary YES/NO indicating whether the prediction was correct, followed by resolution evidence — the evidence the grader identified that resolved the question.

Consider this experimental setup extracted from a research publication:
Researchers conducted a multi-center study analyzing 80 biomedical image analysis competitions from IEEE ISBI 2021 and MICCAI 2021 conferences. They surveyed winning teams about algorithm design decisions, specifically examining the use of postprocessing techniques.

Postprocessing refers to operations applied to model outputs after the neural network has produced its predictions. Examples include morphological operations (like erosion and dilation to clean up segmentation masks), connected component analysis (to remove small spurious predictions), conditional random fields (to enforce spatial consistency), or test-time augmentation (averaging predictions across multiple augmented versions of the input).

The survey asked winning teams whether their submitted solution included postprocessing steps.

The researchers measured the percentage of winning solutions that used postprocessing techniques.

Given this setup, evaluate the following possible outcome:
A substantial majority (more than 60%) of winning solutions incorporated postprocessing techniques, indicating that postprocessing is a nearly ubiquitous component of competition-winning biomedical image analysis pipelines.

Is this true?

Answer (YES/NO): YES